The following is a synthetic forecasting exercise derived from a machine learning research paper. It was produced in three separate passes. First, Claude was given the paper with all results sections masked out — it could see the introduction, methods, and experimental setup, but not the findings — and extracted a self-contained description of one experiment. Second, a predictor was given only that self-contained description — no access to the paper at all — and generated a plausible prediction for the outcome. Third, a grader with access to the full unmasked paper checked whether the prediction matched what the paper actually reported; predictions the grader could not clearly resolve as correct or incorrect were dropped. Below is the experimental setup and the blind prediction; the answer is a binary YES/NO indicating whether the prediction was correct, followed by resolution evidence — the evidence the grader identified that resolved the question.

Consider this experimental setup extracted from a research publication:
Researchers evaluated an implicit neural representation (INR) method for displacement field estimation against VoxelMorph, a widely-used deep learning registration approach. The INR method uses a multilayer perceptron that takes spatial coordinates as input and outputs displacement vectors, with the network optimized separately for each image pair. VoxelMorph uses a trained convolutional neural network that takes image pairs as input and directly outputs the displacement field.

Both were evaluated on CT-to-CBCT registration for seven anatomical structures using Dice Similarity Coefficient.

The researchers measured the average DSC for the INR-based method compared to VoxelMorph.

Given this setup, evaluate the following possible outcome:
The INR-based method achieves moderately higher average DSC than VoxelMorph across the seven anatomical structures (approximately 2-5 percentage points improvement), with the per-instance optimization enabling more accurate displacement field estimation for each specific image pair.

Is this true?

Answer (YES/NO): NO